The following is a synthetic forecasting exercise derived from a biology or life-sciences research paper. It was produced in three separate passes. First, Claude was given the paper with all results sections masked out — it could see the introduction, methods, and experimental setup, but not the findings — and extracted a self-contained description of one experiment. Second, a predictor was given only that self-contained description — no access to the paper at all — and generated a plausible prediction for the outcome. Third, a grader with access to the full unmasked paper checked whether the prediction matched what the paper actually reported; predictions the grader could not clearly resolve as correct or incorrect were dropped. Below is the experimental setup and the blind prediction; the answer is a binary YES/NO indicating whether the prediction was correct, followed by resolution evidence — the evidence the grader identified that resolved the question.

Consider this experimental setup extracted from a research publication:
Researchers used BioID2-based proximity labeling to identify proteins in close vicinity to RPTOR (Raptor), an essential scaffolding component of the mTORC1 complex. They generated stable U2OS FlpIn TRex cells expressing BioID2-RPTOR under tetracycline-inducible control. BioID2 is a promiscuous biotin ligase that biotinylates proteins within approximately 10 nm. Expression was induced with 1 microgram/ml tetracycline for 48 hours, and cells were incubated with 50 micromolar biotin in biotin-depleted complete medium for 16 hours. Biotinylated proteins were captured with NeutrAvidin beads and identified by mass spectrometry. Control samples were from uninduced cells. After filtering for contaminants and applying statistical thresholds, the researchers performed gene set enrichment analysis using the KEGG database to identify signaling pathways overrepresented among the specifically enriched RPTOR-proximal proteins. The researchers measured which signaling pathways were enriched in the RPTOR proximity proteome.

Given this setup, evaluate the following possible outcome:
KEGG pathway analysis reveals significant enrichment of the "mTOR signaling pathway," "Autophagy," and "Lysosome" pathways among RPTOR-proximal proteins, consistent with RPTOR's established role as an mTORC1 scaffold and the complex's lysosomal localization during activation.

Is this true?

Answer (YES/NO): NO